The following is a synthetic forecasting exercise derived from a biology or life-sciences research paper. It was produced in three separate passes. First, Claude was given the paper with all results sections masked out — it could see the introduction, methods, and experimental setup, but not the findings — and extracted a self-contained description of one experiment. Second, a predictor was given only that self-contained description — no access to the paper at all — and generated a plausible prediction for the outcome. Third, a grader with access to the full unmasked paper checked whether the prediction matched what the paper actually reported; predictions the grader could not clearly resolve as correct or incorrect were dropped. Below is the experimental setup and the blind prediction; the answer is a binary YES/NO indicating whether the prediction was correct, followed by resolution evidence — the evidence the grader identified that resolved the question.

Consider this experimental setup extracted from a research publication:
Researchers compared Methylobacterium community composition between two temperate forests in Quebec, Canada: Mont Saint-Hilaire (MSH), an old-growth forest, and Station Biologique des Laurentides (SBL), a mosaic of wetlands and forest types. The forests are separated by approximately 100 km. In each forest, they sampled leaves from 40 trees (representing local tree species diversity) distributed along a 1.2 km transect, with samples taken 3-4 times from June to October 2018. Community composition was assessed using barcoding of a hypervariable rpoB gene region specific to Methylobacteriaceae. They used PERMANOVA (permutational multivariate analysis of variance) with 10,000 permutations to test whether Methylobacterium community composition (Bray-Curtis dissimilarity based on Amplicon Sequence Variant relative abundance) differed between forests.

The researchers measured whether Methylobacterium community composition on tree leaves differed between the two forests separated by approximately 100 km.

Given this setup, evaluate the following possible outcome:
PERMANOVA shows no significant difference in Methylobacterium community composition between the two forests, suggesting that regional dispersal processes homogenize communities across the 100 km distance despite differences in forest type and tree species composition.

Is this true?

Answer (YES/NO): NO